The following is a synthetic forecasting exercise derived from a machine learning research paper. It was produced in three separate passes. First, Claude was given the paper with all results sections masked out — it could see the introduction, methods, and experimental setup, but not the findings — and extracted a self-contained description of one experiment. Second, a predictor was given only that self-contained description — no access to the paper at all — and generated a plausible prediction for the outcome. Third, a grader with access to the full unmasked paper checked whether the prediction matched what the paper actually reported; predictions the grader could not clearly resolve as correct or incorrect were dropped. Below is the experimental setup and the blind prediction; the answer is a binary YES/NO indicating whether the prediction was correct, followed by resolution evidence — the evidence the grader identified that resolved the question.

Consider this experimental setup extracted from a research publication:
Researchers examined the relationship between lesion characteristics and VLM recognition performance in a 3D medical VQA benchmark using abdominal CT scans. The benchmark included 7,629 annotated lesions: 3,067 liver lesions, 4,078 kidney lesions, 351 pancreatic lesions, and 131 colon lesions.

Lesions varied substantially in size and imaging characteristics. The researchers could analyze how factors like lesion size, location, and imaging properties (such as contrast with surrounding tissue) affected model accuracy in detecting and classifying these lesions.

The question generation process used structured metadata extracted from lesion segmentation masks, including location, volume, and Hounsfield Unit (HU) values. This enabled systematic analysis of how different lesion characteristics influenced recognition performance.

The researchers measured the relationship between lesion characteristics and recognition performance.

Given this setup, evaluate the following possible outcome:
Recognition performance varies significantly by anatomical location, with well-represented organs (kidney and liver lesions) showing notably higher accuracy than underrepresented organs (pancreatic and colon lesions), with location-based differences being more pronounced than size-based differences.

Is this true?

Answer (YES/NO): NO